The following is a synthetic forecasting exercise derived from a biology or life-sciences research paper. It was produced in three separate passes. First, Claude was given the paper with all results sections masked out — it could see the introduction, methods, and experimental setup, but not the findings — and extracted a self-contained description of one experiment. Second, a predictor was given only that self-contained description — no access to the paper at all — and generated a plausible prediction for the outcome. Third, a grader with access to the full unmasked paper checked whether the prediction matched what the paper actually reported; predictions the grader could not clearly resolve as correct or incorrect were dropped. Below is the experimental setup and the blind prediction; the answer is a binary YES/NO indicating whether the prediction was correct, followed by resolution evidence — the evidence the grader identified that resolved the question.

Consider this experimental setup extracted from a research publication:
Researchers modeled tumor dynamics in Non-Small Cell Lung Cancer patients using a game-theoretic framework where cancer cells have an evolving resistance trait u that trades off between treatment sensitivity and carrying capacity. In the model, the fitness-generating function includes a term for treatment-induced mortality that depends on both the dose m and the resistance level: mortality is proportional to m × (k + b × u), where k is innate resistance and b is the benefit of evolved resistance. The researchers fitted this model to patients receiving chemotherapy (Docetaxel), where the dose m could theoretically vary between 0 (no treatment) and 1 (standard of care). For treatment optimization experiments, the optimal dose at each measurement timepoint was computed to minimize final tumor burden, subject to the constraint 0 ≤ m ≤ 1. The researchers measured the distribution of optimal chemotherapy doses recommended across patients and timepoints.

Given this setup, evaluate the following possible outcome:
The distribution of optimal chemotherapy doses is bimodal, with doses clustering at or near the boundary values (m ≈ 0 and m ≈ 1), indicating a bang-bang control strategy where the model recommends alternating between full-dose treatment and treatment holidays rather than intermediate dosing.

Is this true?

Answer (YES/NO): NO